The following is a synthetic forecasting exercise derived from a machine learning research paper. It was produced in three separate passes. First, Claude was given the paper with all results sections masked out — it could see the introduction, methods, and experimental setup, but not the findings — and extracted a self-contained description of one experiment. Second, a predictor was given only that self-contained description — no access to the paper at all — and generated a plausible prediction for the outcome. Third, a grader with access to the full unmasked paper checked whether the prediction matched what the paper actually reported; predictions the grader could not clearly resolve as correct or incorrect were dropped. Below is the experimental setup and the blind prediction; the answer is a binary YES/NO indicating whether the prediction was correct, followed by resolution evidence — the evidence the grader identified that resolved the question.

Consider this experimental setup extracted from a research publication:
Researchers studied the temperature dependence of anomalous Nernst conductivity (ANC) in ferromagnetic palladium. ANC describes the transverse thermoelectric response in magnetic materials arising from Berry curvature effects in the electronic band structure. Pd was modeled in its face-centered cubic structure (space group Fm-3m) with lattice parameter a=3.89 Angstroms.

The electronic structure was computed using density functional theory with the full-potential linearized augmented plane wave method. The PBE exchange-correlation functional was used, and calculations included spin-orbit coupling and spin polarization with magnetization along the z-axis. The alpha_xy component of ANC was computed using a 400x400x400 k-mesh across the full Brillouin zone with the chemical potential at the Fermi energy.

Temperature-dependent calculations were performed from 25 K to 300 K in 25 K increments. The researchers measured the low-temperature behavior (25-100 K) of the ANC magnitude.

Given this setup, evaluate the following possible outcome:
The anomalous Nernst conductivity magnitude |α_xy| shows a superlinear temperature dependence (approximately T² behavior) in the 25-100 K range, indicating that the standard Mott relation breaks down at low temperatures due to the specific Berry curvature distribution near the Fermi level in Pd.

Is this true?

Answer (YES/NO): NO